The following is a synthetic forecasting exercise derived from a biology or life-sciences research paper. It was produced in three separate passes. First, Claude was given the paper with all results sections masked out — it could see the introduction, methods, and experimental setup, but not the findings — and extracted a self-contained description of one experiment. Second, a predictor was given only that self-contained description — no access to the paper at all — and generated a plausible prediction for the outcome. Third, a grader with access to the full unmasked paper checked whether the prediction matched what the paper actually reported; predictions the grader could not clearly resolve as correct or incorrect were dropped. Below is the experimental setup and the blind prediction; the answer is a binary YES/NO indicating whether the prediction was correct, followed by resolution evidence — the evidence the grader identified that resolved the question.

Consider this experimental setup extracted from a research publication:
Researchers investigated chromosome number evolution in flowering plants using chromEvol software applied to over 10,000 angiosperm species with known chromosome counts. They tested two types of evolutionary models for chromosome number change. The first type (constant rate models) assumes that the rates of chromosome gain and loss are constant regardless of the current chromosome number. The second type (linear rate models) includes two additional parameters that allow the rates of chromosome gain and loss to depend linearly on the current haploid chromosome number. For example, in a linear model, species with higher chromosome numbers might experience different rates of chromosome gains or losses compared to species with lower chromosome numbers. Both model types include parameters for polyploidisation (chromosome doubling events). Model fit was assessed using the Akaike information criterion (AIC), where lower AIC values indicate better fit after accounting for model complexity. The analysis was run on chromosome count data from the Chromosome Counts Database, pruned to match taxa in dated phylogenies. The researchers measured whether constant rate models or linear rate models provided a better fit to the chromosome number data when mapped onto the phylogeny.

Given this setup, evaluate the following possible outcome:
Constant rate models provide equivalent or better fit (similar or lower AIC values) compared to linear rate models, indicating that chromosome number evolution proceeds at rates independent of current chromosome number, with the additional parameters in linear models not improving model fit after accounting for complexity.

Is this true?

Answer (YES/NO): NO